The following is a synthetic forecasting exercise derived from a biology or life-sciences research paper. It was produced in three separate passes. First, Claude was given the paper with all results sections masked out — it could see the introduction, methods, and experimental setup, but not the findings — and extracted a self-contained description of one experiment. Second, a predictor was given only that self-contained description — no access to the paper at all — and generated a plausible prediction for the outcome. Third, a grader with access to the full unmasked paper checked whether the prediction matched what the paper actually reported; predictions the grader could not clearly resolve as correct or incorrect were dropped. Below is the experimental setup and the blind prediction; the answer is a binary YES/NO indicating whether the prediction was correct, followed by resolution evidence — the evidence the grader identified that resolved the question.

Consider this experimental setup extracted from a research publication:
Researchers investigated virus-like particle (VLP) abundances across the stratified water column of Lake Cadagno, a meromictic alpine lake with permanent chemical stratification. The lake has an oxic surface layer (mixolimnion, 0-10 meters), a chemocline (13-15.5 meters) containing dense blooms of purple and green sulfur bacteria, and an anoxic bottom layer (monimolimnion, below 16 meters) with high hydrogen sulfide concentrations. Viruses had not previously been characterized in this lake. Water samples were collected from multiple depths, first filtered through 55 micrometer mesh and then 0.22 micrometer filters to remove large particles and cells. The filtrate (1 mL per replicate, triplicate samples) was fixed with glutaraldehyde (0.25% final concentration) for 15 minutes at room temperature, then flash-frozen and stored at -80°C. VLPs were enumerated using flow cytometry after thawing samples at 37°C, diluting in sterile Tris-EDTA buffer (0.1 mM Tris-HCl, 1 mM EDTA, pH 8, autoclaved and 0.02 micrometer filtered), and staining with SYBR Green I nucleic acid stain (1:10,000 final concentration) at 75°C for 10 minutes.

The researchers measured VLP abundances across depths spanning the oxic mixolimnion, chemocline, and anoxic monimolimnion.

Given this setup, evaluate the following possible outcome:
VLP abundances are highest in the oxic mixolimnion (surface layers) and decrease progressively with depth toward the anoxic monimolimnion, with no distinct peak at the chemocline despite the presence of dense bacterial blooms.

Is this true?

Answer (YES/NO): NO